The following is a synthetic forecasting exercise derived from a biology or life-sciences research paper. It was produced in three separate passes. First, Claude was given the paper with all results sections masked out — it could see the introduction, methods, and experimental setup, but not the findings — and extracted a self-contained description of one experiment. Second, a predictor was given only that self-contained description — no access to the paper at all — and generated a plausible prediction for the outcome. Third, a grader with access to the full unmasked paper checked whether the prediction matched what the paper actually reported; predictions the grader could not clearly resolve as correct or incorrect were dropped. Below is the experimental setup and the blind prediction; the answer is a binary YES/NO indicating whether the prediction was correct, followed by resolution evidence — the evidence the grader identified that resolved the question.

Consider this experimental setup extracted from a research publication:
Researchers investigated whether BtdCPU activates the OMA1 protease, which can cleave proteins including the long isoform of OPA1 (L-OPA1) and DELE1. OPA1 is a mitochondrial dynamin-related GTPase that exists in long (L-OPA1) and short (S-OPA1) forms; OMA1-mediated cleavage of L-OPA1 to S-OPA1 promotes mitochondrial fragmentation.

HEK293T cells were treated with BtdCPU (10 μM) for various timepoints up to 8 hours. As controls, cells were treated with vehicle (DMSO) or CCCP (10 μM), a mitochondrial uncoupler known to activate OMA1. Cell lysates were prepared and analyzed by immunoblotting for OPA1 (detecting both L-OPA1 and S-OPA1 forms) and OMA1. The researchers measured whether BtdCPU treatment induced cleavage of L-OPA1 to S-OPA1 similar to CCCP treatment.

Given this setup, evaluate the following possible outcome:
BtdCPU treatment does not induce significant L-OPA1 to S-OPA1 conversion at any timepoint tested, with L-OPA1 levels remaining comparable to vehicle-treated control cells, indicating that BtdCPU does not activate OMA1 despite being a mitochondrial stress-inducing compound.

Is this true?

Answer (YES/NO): NO